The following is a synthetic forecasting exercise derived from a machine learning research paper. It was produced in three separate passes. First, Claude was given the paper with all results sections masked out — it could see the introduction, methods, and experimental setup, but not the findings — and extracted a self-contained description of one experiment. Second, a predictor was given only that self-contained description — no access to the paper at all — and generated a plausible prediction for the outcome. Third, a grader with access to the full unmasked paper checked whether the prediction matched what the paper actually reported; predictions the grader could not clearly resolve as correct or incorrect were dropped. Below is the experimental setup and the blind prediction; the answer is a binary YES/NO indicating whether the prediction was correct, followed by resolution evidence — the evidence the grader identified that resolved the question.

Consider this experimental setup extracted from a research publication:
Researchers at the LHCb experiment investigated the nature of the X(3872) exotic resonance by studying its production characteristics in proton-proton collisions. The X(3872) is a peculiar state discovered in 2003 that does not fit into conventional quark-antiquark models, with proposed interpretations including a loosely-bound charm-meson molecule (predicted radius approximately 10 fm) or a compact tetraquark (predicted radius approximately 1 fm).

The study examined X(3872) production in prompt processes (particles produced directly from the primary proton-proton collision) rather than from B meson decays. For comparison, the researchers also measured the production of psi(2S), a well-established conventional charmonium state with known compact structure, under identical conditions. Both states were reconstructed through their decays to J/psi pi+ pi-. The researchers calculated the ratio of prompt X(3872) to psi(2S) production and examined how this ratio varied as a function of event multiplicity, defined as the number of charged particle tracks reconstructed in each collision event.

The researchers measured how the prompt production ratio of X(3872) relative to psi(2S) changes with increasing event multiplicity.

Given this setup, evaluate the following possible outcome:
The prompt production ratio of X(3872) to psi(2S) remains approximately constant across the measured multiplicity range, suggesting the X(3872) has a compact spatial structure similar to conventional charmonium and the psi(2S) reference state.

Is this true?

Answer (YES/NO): NO